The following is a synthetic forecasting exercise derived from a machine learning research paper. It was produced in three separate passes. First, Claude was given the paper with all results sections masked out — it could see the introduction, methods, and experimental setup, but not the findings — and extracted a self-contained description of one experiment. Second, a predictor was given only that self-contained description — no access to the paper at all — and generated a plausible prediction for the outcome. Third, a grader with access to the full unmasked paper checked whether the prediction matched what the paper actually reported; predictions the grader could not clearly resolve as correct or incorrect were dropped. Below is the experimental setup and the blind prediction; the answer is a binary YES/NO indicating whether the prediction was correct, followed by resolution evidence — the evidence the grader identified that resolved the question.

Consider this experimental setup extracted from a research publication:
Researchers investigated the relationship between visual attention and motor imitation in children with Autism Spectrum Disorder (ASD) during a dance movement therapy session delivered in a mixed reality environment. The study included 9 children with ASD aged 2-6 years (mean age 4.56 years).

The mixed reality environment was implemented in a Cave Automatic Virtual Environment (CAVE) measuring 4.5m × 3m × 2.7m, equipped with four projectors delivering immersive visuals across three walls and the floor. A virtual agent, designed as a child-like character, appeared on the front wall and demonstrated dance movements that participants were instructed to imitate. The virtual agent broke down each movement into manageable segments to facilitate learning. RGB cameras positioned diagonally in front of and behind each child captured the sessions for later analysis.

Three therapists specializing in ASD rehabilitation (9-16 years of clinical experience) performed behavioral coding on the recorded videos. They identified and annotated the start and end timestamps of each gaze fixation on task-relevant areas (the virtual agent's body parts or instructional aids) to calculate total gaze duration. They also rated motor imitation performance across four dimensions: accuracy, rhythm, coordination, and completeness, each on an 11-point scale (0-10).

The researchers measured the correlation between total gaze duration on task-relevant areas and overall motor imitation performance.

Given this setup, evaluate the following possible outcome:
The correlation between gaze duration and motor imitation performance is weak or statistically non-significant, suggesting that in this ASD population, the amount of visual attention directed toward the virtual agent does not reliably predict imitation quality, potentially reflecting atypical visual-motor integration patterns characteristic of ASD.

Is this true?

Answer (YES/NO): YES